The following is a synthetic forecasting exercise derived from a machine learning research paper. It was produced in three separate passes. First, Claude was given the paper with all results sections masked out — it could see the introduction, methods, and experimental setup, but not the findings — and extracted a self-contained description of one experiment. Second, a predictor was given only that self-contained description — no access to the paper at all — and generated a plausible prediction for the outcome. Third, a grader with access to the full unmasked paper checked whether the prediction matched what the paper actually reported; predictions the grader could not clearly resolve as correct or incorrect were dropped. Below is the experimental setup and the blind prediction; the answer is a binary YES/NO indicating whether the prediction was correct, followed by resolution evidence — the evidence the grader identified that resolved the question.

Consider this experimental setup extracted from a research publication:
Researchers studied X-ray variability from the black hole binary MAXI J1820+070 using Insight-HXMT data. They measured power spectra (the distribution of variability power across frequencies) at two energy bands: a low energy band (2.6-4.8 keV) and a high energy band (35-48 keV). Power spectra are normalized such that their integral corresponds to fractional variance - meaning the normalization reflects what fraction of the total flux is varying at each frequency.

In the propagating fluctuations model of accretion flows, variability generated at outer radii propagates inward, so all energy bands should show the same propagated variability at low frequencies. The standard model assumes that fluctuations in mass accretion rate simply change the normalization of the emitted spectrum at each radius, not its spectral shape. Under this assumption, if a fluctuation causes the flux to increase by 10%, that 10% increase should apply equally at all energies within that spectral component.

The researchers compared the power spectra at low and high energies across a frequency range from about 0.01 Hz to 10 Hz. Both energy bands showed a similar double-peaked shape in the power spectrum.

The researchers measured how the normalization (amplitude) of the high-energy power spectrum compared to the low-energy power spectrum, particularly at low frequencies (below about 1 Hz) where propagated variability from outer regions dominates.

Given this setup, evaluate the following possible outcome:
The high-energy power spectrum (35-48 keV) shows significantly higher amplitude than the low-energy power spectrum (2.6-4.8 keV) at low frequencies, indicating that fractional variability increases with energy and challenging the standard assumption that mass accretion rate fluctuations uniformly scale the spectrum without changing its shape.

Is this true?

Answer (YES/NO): NO